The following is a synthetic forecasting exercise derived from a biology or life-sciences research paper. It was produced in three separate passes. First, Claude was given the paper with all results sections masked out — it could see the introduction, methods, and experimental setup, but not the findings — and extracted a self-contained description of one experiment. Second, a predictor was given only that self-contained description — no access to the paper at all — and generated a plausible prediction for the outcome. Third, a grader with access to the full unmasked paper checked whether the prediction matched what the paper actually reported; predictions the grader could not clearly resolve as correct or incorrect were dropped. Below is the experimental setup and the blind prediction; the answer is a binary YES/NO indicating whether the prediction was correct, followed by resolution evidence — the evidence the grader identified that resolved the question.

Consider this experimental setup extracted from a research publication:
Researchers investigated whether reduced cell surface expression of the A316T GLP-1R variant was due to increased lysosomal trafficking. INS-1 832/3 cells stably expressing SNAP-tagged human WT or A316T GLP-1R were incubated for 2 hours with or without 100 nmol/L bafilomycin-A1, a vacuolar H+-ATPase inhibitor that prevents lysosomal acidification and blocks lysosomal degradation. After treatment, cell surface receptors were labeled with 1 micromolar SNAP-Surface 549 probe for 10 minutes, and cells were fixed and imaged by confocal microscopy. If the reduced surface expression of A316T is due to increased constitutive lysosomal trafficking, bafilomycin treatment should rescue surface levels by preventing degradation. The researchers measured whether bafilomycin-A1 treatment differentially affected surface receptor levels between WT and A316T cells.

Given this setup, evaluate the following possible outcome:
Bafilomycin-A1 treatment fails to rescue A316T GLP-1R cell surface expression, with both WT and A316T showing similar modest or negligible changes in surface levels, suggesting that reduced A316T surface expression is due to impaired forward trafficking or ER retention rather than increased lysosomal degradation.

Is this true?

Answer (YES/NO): NO